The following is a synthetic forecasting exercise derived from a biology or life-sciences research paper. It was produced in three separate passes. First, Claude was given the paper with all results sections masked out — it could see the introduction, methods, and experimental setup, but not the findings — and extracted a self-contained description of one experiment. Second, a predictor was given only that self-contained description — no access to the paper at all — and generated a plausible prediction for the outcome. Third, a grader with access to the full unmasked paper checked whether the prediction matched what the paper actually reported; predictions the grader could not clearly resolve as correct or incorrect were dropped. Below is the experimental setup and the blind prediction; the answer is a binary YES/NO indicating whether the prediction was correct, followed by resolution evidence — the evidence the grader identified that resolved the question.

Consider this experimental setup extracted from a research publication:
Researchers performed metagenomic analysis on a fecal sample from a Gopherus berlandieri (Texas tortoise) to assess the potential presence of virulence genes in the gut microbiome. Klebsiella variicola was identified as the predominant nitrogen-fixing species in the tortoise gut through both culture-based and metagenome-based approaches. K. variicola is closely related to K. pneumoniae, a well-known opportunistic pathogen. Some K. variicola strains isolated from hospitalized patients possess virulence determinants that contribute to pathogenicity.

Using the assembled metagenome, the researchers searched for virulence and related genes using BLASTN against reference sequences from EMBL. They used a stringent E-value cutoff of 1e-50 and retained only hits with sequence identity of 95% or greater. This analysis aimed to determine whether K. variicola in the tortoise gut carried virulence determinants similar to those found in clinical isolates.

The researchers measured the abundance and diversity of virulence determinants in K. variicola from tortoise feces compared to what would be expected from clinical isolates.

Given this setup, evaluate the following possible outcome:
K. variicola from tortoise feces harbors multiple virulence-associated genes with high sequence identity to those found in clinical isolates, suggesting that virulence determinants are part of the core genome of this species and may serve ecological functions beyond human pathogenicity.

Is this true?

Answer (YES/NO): NO